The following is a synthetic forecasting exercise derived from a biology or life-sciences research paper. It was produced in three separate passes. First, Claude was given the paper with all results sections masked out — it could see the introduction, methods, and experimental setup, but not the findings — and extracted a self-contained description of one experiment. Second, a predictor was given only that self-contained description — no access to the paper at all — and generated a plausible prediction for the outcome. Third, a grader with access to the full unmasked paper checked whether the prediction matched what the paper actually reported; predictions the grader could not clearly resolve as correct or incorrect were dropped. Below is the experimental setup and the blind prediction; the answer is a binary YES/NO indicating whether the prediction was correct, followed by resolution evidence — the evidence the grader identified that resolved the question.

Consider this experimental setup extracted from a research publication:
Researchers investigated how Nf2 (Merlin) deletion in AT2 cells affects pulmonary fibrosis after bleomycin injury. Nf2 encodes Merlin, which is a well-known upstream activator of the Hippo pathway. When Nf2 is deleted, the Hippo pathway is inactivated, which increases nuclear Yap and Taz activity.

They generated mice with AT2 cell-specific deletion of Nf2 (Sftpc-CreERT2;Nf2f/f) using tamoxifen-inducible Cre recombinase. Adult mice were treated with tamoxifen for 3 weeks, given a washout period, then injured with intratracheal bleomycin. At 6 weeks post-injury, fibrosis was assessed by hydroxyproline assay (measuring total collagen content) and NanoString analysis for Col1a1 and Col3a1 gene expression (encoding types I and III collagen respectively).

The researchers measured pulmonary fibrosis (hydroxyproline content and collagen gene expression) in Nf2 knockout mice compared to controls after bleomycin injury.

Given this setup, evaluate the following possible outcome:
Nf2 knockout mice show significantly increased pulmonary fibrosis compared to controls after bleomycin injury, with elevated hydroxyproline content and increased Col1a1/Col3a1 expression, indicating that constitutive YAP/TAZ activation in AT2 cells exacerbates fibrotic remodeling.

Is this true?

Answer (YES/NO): NO